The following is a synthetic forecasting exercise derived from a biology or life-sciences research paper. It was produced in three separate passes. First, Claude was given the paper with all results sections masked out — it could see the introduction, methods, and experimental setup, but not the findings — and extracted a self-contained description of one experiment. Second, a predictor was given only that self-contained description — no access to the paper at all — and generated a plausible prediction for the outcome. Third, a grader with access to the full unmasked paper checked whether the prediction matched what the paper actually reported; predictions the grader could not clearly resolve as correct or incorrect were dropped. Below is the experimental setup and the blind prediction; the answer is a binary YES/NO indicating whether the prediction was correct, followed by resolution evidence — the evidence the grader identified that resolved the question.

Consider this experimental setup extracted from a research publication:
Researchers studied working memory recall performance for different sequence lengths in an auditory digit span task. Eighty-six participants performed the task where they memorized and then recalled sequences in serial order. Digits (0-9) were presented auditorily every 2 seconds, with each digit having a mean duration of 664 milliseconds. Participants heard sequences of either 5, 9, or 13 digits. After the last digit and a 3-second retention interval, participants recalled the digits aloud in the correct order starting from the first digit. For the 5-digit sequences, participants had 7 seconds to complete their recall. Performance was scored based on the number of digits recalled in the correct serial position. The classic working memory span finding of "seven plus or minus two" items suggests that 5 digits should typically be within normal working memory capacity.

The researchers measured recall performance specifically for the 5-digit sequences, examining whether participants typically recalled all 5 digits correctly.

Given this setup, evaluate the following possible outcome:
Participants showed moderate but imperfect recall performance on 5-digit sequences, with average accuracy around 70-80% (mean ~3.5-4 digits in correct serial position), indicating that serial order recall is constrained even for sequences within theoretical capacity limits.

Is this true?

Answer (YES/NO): NO